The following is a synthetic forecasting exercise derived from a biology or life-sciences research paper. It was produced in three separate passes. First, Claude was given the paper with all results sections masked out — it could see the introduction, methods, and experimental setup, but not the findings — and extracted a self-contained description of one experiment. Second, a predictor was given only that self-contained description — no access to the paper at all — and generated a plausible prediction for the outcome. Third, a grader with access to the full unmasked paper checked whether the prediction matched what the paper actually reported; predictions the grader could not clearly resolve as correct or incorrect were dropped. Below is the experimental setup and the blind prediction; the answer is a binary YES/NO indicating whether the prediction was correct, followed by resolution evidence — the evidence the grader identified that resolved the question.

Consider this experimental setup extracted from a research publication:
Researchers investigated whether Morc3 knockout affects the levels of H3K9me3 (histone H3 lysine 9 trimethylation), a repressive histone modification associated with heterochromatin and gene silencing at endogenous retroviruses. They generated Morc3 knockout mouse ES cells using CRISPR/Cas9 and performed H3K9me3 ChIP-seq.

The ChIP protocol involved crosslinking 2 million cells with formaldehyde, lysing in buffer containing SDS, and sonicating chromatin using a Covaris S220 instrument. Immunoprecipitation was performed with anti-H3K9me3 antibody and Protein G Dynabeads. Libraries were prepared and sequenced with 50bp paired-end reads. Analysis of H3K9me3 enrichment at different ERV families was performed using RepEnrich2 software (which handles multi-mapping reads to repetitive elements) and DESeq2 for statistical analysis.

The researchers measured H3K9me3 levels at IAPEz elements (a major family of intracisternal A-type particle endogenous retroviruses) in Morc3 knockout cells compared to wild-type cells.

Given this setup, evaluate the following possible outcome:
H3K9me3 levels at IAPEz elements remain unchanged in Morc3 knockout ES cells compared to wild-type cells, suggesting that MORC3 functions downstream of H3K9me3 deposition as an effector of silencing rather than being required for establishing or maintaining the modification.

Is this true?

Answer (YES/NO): NO